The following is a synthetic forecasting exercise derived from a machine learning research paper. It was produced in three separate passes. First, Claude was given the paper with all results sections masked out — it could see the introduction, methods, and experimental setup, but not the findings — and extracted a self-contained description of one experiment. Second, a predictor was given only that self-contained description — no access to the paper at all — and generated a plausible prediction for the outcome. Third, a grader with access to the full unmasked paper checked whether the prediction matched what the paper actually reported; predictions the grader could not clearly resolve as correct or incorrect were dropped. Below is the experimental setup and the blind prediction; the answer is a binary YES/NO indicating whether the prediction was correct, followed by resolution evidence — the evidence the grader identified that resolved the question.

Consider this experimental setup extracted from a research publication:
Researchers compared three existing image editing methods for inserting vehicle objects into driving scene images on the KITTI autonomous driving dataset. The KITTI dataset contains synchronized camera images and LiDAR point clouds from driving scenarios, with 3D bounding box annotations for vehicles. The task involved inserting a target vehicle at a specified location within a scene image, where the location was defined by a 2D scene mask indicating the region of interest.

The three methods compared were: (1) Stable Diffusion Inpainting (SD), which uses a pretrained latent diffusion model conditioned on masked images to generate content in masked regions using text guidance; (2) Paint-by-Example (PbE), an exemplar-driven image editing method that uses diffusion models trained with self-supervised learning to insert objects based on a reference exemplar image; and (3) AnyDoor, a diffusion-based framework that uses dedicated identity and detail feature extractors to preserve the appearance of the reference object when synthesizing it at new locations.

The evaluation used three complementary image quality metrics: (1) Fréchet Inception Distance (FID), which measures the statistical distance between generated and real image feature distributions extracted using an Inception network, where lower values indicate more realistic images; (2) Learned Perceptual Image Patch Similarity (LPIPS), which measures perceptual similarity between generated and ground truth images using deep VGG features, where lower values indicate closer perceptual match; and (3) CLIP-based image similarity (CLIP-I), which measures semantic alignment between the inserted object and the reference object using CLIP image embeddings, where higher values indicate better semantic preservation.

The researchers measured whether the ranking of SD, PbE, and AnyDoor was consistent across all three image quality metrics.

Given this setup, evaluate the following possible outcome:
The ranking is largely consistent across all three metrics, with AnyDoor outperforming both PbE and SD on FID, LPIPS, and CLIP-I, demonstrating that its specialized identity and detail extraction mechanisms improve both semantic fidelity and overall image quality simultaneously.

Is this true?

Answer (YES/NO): YES